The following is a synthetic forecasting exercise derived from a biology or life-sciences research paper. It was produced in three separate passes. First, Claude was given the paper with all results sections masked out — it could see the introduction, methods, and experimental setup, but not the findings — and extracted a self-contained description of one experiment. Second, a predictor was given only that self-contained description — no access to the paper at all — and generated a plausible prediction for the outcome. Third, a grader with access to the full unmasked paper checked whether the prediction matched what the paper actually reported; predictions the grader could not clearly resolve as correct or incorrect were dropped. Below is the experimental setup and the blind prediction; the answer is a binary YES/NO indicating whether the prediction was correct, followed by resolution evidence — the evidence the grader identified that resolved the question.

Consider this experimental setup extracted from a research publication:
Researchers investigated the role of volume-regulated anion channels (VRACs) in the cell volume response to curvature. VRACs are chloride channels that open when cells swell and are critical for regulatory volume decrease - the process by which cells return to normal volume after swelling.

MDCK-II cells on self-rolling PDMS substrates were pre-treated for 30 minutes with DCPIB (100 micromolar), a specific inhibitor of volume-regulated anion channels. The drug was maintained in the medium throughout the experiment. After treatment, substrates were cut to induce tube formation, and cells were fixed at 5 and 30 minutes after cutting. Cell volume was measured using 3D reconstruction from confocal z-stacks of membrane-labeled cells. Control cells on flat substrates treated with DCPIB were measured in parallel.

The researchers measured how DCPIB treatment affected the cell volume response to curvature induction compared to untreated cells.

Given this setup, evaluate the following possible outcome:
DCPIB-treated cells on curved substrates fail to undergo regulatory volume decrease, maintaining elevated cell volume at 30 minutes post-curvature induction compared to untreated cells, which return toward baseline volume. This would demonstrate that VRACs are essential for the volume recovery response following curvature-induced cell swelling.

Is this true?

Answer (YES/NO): NO